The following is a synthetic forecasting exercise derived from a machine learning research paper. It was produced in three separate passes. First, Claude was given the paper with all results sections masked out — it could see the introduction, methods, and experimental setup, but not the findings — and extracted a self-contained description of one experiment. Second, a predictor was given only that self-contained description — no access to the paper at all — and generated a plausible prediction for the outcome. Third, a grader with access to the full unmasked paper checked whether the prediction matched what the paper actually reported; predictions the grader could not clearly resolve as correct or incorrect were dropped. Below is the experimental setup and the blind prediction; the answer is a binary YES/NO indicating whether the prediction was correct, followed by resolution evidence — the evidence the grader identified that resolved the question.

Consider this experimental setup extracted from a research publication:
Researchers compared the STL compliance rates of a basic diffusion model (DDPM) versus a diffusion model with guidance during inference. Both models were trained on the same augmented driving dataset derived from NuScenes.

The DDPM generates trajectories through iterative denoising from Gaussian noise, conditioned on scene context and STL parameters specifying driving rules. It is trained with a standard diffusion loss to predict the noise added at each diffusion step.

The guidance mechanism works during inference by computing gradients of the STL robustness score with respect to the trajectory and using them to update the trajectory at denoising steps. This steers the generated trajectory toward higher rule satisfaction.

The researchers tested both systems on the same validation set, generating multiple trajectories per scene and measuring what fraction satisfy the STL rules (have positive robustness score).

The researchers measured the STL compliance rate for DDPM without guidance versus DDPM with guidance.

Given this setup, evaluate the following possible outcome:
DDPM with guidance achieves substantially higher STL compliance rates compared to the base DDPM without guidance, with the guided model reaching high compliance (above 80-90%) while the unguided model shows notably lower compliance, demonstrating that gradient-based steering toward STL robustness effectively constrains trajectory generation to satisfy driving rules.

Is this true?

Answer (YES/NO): NO